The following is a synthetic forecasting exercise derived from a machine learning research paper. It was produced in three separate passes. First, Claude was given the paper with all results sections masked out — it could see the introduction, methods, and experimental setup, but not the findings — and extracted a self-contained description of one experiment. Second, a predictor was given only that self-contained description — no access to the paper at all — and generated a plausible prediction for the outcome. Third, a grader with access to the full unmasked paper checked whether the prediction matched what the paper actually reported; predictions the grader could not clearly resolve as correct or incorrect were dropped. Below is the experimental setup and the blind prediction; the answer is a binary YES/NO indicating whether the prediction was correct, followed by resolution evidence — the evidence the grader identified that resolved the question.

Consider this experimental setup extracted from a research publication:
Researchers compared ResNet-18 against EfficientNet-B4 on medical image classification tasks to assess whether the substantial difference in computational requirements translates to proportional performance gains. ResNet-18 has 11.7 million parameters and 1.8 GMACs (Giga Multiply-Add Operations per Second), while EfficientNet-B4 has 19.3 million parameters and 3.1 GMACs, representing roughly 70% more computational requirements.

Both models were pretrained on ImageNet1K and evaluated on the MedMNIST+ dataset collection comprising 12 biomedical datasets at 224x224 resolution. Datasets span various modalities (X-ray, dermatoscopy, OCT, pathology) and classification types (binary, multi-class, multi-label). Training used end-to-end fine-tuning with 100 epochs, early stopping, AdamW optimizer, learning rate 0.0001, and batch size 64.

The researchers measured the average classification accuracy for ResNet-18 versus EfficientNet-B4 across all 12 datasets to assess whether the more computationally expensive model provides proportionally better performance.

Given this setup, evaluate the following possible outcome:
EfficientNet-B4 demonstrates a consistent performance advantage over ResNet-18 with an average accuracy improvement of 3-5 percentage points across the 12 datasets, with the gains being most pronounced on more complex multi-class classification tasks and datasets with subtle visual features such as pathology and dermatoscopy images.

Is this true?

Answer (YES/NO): NO